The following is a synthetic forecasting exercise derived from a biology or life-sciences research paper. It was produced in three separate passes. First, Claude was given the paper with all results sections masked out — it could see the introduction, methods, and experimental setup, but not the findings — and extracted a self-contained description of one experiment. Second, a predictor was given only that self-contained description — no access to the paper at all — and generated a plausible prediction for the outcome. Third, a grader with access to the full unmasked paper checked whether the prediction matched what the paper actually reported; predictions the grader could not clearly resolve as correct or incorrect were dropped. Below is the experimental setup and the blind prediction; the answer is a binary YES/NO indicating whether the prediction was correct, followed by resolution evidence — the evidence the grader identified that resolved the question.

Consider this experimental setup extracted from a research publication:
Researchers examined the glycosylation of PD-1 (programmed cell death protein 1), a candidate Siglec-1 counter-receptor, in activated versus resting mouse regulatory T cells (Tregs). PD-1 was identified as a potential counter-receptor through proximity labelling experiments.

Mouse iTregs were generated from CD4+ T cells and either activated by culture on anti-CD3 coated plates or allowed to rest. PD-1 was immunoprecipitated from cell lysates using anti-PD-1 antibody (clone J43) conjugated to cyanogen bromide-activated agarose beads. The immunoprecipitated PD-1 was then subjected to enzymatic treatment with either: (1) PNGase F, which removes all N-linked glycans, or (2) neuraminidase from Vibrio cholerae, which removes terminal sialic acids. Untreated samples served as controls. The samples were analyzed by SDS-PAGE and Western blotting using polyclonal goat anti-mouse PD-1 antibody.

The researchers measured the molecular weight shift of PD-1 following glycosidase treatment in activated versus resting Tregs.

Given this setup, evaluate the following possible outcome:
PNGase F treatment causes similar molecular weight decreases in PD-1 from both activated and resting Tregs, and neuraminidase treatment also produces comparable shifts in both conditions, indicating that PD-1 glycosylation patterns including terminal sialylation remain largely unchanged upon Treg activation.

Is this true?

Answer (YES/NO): NO